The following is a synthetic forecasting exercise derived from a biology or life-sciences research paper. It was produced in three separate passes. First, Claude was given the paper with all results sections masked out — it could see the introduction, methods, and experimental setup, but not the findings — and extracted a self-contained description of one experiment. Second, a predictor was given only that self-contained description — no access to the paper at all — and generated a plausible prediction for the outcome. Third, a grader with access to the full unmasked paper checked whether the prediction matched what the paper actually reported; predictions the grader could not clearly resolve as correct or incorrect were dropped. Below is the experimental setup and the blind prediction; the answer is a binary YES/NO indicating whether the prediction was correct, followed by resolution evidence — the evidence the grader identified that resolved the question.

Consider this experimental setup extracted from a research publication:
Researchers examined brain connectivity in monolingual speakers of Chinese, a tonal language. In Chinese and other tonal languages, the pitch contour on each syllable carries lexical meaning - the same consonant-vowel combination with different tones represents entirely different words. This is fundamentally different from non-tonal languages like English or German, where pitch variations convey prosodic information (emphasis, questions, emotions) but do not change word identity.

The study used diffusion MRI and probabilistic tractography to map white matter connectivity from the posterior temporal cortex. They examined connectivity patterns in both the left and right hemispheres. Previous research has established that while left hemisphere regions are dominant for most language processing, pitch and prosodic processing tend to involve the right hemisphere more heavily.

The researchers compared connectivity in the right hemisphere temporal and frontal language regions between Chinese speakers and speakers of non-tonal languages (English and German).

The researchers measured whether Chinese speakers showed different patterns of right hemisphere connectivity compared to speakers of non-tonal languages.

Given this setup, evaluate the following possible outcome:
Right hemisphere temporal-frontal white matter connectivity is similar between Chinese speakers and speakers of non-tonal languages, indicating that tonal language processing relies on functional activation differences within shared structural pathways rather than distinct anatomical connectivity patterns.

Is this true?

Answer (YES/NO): NO